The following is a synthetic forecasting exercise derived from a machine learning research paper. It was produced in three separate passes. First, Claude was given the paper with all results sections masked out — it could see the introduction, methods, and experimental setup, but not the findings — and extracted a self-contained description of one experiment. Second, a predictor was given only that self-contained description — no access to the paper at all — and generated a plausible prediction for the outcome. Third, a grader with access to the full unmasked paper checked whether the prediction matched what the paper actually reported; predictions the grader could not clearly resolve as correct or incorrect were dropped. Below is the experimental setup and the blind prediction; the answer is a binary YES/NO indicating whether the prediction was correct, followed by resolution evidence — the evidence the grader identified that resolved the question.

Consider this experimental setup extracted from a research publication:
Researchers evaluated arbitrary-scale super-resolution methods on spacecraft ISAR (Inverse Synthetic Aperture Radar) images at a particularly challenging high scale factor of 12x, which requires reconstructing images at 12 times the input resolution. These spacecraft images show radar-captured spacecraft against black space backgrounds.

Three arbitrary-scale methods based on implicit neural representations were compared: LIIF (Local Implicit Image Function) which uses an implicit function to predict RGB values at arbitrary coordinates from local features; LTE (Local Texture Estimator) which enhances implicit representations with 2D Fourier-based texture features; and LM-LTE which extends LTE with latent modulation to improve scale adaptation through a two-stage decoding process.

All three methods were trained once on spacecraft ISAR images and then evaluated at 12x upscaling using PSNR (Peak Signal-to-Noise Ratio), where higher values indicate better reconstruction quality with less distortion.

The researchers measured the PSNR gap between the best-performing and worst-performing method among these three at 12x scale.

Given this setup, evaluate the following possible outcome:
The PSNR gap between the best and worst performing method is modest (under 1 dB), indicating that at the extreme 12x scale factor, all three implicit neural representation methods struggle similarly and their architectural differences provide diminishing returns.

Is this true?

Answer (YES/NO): NO